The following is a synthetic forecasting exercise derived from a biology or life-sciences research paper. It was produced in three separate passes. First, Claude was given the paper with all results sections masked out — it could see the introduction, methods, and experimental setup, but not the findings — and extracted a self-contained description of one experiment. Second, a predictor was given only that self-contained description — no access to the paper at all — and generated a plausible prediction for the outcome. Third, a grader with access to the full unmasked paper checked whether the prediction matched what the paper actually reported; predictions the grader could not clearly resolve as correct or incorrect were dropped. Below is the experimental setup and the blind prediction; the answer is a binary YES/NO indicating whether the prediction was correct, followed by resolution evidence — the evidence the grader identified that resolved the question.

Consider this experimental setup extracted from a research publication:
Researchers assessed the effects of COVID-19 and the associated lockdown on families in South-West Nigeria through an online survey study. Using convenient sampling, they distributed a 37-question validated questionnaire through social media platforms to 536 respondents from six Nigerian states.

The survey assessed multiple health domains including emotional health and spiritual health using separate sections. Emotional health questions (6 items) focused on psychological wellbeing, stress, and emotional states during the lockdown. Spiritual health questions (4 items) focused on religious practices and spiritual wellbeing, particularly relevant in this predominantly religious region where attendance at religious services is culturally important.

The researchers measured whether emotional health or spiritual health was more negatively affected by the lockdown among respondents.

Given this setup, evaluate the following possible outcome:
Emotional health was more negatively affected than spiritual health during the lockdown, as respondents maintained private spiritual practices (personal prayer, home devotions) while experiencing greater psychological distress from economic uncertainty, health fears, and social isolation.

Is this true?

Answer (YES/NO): NO